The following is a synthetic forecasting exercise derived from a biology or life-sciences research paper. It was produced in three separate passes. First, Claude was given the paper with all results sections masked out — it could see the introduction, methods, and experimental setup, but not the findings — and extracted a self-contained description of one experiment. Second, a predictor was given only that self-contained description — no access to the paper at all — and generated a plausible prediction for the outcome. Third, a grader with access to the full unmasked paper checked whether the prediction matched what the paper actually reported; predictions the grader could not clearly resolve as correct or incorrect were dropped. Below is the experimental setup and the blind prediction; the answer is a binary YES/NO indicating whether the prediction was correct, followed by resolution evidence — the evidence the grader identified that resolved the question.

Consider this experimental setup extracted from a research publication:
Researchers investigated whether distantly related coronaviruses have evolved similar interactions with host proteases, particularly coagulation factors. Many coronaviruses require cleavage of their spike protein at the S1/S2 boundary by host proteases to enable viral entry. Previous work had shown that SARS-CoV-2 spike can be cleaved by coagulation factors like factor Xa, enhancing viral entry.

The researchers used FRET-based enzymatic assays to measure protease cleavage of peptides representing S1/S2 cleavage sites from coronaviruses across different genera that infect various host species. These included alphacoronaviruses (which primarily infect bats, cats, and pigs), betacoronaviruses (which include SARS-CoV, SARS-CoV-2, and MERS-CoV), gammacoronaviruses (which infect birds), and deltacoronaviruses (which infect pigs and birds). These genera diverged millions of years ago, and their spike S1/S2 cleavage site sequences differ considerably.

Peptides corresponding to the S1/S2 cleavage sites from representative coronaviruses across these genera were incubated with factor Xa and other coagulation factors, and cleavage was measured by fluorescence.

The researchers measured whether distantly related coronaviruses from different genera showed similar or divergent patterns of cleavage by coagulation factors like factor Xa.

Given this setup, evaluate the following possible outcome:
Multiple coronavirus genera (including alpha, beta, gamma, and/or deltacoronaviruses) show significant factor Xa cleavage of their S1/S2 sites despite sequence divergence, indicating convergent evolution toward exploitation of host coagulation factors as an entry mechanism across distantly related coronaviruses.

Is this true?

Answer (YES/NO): NO